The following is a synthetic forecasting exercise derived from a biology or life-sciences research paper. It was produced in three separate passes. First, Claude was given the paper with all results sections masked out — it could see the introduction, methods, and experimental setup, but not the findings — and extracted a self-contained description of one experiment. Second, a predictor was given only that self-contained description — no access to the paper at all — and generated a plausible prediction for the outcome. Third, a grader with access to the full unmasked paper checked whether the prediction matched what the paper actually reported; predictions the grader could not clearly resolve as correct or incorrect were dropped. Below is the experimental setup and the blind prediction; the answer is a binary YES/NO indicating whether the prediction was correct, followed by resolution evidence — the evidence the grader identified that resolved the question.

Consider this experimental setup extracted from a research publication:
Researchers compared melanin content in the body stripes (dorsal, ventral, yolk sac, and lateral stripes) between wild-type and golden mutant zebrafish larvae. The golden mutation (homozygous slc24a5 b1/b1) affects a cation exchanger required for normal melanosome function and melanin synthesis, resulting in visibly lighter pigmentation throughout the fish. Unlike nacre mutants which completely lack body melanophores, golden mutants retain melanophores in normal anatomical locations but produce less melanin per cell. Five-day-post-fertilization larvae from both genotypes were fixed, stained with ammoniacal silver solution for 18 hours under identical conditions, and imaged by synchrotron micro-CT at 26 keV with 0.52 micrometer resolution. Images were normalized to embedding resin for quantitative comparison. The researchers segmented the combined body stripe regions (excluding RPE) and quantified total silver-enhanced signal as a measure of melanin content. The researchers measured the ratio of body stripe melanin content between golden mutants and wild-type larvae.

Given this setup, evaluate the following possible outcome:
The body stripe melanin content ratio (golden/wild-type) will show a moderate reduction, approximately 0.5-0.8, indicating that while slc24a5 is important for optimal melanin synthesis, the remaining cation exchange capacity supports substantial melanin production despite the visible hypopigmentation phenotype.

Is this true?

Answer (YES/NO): NO